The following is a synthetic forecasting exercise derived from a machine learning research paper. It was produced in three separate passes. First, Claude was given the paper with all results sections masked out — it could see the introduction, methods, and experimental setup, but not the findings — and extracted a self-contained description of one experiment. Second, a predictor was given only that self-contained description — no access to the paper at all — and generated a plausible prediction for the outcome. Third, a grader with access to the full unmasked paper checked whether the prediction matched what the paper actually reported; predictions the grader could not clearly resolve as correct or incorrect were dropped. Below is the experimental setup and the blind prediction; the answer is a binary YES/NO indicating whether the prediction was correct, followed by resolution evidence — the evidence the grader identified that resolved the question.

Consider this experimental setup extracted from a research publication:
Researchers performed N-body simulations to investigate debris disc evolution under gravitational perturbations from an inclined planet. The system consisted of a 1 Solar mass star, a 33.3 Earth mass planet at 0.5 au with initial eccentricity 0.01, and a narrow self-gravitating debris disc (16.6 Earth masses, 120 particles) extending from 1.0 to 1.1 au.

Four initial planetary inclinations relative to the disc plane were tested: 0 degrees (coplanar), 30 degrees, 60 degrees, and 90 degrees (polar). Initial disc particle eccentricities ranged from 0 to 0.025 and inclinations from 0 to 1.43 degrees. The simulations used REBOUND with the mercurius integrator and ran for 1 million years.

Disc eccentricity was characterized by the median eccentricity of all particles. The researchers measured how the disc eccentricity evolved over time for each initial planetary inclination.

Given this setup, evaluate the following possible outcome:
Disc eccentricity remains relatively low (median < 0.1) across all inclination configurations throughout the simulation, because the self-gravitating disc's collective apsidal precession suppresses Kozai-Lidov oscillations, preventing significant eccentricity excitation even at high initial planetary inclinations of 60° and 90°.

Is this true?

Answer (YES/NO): NO